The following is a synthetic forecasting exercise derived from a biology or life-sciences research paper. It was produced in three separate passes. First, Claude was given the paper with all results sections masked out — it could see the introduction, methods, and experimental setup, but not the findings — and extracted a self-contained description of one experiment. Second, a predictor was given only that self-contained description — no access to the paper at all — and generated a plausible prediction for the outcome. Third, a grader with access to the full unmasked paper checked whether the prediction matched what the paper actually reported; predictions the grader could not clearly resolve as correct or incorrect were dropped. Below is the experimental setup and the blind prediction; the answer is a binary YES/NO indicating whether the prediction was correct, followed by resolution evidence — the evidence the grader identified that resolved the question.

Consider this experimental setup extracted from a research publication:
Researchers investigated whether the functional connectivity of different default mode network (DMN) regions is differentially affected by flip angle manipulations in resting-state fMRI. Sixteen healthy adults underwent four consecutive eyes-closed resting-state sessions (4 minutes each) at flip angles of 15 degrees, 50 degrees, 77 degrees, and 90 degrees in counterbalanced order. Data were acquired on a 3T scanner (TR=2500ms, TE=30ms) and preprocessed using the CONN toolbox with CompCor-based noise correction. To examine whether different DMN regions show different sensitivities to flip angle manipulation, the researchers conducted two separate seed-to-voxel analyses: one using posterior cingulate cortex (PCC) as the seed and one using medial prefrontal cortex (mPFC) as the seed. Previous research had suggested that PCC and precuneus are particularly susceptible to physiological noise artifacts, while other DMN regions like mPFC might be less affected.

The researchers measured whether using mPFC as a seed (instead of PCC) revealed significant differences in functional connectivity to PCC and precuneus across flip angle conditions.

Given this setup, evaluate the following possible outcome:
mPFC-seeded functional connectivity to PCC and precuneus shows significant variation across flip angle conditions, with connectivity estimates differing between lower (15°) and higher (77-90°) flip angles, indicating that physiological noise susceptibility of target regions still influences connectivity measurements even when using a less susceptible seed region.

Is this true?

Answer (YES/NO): YES